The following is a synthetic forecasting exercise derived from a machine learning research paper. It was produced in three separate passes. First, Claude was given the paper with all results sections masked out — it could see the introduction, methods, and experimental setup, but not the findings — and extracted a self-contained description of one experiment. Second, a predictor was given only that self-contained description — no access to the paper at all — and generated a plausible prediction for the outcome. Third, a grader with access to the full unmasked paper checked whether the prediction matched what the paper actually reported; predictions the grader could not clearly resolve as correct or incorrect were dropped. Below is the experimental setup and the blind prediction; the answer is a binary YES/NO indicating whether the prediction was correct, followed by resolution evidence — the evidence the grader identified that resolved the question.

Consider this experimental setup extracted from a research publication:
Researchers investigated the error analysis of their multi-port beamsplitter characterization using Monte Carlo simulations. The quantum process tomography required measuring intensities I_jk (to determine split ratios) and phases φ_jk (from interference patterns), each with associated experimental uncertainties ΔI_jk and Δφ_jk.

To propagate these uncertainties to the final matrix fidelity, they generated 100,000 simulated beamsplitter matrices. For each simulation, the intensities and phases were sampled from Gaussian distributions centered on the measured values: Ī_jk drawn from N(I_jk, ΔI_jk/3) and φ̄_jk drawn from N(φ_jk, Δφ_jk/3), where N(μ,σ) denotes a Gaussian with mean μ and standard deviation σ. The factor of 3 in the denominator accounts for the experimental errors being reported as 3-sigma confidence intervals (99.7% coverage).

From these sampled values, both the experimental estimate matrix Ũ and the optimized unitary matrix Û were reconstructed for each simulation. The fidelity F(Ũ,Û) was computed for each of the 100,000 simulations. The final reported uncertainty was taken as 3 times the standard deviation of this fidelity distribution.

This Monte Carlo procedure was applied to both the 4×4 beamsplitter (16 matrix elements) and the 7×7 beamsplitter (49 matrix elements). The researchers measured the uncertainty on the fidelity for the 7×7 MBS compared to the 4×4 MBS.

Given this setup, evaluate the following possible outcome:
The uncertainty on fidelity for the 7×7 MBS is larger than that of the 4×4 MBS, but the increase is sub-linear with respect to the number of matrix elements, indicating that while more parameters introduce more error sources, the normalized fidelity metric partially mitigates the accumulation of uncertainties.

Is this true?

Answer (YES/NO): NO